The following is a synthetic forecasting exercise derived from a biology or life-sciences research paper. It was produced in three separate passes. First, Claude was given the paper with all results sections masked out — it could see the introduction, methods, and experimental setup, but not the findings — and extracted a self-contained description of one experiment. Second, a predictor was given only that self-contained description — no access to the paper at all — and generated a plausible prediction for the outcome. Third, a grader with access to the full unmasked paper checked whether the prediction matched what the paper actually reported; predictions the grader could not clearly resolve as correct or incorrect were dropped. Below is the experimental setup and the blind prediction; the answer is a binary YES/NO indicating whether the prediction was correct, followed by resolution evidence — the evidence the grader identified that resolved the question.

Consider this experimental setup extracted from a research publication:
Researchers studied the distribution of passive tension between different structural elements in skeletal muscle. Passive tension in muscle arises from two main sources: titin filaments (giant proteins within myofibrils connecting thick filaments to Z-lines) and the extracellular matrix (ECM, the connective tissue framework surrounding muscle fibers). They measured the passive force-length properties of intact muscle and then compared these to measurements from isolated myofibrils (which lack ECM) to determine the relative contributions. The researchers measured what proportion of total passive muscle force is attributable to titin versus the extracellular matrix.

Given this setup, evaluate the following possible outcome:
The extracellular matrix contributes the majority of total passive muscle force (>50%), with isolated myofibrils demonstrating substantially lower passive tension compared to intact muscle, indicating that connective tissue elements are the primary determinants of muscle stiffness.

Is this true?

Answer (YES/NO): YES